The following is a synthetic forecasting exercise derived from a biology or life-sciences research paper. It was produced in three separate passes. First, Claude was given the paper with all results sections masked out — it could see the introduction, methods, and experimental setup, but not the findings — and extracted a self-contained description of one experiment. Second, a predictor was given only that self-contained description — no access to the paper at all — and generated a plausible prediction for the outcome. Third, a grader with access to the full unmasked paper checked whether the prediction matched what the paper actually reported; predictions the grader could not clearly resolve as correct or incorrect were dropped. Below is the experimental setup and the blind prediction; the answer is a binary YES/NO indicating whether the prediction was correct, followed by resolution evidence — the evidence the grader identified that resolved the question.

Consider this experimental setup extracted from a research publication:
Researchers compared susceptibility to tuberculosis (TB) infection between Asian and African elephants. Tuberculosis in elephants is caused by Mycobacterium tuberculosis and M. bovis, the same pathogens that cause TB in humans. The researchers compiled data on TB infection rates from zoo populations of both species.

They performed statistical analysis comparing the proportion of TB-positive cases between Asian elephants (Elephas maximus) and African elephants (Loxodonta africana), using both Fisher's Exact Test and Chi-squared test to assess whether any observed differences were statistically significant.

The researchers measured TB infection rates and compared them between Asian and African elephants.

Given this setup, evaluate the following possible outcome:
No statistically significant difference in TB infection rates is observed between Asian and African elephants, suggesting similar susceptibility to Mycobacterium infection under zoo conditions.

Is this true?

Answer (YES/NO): NO